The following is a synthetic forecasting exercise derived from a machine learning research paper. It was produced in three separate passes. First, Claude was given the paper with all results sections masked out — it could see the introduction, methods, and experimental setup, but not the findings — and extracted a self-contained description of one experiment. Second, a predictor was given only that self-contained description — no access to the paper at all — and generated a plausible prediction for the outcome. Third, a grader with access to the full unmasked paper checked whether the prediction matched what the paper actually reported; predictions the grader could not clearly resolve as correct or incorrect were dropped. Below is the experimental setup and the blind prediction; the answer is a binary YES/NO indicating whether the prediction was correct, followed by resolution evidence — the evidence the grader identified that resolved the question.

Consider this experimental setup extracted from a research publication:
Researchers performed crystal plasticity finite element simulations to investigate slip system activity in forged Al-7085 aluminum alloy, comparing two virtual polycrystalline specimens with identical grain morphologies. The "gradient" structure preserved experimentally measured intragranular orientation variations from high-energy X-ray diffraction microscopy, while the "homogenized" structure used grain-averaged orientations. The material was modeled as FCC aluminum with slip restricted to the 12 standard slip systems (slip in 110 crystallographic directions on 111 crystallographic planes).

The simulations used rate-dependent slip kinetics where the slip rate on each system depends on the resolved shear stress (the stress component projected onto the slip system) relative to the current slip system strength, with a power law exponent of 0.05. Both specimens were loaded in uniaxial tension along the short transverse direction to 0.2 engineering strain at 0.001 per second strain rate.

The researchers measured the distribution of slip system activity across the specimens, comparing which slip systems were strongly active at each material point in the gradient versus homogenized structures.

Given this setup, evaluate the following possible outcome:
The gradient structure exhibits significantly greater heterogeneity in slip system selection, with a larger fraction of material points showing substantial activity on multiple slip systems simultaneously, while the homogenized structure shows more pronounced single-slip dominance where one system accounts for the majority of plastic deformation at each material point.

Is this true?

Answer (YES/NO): YES